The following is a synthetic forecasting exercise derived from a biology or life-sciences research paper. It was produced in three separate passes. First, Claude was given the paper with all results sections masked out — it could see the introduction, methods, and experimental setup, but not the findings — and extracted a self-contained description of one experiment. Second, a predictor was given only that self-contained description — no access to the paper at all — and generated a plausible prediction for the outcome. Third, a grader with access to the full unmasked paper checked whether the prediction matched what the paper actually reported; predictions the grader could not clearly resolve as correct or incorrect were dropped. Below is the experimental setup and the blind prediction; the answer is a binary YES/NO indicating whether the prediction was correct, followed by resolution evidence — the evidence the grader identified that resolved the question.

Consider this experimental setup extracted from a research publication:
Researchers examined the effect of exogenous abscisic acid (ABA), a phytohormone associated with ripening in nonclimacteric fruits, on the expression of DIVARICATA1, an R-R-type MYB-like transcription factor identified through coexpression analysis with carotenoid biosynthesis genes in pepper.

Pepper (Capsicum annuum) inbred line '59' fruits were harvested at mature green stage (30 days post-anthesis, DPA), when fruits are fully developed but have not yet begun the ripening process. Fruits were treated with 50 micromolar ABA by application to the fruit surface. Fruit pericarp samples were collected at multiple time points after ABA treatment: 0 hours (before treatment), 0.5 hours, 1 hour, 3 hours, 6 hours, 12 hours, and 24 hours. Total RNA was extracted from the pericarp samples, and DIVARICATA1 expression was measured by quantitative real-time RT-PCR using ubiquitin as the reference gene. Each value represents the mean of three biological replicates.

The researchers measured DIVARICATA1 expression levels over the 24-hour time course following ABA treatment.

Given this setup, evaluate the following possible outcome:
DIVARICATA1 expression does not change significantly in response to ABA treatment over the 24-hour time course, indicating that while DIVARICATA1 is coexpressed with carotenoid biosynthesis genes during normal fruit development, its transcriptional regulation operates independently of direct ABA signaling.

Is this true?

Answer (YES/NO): NO